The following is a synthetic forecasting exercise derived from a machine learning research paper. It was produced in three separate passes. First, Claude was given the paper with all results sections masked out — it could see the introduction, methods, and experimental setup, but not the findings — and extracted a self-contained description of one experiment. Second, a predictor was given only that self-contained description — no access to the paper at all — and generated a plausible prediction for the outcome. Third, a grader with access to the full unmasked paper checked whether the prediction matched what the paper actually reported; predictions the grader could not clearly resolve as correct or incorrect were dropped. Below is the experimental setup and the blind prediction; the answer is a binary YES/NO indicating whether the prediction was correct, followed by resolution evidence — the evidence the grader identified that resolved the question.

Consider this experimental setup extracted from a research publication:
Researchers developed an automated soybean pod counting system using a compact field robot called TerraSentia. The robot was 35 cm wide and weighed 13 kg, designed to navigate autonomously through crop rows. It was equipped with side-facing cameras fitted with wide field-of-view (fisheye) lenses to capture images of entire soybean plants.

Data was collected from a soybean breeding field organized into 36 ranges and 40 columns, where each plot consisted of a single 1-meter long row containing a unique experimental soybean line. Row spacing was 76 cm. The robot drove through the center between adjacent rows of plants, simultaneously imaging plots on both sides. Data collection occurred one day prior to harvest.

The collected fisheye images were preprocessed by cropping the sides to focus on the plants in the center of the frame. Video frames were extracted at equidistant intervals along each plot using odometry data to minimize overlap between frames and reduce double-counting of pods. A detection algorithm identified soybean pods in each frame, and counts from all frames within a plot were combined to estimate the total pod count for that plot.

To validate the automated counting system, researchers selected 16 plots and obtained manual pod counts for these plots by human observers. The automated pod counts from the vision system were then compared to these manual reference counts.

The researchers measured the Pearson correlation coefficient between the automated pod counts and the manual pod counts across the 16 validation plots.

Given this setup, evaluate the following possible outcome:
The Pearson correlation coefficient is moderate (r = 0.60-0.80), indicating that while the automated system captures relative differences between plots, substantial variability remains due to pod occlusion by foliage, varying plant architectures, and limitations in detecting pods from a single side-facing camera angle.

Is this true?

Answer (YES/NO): NO